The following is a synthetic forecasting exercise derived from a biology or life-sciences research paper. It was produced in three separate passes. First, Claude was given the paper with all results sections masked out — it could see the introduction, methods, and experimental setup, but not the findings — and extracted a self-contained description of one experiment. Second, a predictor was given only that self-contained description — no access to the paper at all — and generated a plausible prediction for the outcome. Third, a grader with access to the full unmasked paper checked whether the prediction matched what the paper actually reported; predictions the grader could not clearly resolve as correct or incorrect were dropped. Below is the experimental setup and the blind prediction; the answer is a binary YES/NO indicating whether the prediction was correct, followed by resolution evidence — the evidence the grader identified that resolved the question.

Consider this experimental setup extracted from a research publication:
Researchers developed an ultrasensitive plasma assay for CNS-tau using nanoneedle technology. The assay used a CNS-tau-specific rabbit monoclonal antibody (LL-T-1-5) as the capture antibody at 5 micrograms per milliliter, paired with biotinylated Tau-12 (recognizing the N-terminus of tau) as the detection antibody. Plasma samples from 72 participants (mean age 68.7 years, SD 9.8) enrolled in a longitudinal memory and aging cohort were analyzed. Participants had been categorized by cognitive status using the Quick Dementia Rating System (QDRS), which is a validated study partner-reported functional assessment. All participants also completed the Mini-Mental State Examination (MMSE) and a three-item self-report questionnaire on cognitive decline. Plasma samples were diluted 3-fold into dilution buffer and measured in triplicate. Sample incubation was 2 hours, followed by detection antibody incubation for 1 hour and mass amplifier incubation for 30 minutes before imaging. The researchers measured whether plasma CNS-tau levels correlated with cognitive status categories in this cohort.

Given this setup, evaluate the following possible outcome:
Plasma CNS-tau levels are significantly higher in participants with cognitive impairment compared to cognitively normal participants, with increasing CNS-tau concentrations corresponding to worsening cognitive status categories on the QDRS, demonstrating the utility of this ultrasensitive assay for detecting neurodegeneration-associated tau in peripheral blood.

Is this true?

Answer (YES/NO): YES